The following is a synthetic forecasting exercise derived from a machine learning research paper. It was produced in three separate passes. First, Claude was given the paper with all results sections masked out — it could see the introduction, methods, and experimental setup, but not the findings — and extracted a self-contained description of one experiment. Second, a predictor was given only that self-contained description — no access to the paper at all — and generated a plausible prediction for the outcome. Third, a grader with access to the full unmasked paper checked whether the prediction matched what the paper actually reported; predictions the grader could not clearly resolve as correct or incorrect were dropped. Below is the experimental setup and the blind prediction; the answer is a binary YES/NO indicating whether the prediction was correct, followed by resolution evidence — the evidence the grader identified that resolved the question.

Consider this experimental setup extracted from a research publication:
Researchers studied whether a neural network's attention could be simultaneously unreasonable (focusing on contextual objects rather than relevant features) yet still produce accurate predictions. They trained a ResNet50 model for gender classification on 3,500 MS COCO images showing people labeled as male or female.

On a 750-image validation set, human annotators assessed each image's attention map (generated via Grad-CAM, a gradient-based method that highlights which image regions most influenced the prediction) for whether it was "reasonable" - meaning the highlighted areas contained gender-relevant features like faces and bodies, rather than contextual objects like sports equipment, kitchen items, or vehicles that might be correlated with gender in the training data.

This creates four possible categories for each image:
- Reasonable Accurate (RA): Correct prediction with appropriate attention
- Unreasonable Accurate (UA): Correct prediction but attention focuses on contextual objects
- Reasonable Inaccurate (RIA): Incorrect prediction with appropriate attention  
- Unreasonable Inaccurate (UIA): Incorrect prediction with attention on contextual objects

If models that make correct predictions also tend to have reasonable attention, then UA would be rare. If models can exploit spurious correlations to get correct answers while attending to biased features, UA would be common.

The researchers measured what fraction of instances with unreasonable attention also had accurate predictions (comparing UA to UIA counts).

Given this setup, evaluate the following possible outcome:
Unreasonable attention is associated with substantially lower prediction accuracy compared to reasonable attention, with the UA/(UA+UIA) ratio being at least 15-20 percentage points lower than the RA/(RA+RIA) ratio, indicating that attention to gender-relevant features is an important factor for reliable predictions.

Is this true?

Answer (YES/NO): NO